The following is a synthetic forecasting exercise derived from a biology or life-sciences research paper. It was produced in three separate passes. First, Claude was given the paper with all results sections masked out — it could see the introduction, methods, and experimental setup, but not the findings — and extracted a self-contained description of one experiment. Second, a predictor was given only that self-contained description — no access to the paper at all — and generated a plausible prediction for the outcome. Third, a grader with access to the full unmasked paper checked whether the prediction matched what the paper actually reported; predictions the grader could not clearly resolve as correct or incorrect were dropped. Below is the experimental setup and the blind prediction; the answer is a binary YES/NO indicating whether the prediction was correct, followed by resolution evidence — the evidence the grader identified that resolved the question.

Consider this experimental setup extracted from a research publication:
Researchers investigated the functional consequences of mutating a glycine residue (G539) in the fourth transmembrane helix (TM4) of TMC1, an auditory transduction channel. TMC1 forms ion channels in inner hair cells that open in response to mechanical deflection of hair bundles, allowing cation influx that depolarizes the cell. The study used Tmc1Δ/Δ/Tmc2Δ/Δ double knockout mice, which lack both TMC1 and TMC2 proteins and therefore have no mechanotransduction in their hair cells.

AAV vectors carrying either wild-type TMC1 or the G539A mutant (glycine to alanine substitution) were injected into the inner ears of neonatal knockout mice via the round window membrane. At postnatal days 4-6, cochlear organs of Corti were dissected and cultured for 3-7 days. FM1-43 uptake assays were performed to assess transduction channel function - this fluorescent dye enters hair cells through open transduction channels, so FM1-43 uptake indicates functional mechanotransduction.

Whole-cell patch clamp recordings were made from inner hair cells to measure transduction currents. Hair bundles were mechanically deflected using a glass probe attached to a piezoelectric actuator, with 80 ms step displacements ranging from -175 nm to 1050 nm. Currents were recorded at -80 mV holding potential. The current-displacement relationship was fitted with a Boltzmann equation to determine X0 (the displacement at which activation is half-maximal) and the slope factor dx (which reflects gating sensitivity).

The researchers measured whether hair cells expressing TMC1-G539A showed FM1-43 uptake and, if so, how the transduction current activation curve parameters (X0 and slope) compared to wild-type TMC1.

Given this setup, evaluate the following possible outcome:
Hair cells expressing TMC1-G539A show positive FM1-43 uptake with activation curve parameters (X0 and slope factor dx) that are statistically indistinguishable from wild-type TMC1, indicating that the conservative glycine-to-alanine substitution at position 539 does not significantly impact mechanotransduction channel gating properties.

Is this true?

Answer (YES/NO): NO